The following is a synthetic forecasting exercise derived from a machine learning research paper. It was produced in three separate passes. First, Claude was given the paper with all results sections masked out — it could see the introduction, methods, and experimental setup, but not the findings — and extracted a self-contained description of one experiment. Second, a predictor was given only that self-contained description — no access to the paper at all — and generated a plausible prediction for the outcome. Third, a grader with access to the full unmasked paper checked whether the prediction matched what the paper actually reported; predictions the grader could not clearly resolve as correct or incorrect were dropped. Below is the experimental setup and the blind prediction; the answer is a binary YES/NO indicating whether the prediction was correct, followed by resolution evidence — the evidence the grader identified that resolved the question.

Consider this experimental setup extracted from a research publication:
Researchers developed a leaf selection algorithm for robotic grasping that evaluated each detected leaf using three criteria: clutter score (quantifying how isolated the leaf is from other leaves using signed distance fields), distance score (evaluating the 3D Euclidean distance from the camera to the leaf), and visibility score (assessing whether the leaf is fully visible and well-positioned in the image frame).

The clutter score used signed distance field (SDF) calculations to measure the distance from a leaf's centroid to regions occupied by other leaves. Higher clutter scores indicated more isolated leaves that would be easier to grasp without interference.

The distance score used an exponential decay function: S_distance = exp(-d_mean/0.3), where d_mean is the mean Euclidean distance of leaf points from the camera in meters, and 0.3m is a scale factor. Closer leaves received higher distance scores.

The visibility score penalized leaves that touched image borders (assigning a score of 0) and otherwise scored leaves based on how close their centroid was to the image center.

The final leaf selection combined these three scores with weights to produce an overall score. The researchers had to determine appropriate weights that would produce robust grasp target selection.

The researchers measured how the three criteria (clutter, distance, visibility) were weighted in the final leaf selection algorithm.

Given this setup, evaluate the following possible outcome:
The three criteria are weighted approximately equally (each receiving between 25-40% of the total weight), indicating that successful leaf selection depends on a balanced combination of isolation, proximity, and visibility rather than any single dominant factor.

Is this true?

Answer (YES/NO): YES